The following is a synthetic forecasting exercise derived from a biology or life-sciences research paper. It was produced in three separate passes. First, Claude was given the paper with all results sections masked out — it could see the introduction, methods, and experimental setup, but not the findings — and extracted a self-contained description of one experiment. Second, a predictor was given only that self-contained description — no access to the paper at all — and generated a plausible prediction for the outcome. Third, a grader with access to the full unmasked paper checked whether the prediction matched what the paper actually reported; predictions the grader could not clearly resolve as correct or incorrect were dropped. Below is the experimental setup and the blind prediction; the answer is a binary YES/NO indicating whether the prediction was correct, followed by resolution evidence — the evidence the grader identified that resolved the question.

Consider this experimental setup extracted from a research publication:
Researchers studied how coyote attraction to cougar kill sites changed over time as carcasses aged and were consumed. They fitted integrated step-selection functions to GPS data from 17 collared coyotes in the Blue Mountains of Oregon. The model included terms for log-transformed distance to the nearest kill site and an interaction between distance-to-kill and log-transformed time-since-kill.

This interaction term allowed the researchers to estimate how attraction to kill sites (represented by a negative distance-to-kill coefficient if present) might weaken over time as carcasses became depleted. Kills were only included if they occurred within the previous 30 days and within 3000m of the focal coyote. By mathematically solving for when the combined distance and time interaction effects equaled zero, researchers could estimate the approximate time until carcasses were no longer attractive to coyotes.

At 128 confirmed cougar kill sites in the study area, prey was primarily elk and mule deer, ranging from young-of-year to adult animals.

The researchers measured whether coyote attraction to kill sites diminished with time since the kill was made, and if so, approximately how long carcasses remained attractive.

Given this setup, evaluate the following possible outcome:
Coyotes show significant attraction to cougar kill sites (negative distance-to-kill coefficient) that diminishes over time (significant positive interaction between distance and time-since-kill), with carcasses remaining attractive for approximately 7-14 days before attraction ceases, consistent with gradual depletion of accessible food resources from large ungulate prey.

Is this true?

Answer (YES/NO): NO